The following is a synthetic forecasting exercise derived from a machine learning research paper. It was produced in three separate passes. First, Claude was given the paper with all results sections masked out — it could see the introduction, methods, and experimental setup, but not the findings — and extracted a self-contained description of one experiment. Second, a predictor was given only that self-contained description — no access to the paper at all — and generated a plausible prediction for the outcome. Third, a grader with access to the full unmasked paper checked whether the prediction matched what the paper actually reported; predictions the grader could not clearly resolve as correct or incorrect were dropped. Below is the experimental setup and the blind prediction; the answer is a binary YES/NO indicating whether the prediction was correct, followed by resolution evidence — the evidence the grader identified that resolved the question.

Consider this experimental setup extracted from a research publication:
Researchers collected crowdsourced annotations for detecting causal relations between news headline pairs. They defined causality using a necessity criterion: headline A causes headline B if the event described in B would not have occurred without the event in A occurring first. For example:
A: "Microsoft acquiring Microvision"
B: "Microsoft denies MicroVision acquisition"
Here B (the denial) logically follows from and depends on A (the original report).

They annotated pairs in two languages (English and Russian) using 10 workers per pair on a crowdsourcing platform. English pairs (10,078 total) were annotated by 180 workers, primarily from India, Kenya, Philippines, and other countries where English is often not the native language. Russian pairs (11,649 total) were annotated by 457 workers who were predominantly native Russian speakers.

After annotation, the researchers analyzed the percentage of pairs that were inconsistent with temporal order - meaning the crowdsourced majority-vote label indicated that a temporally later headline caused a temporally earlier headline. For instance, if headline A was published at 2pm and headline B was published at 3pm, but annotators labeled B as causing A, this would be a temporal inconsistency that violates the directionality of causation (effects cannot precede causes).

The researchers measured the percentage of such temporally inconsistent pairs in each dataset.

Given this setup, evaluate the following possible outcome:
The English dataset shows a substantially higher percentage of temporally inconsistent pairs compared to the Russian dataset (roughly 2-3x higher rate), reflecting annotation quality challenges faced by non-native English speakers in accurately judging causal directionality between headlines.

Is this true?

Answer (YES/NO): YES